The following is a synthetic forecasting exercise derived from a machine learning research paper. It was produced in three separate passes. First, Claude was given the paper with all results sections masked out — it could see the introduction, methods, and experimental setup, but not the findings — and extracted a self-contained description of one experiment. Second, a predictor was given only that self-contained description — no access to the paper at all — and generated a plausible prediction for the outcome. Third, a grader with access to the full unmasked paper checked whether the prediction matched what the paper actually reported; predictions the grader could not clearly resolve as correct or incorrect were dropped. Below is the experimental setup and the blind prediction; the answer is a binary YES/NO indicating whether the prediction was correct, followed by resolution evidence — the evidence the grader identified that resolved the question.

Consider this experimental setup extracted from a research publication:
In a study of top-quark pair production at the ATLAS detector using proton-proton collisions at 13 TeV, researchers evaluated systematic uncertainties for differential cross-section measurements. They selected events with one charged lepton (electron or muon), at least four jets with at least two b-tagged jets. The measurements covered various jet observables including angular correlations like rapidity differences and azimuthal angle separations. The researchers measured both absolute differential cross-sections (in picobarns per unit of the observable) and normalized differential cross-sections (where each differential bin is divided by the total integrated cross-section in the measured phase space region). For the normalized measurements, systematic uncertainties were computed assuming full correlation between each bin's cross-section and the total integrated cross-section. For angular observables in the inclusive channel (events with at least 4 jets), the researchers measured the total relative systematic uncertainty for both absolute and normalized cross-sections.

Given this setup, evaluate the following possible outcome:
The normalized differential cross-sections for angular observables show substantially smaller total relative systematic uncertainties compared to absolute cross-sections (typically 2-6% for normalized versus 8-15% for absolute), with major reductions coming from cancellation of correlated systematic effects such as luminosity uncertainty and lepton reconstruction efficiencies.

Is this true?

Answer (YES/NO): NO